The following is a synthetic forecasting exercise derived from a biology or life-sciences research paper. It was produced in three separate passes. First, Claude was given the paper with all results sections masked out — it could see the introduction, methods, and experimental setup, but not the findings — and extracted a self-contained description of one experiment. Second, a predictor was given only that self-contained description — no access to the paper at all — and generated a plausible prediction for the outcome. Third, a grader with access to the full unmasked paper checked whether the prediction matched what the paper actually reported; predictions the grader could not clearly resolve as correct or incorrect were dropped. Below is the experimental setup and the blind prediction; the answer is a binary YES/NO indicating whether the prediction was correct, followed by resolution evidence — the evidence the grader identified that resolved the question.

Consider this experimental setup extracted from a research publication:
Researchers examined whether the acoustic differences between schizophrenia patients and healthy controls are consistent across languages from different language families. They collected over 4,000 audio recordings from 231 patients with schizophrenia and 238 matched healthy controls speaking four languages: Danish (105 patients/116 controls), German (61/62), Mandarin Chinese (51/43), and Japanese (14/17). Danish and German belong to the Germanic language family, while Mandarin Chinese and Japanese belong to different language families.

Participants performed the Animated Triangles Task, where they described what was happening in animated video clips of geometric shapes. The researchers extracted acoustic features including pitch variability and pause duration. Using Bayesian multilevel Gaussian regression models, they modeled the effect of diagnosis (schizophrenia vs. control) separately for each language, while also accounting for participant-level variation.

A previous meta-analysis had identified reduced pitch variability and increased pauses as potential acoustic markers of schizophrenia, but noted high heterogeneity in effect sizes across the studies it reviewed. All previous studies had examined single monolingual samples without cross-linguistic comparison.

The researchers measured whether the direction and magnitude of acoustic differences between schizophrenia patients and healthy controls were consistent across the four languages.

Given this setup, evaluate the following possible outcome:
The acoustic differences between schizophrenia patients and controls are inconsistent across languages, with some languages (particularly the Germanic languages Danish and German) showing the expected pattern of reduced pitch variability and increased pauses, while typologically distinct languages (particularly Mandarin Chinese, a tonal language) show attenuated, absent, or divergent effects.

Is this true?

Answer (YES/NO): NO